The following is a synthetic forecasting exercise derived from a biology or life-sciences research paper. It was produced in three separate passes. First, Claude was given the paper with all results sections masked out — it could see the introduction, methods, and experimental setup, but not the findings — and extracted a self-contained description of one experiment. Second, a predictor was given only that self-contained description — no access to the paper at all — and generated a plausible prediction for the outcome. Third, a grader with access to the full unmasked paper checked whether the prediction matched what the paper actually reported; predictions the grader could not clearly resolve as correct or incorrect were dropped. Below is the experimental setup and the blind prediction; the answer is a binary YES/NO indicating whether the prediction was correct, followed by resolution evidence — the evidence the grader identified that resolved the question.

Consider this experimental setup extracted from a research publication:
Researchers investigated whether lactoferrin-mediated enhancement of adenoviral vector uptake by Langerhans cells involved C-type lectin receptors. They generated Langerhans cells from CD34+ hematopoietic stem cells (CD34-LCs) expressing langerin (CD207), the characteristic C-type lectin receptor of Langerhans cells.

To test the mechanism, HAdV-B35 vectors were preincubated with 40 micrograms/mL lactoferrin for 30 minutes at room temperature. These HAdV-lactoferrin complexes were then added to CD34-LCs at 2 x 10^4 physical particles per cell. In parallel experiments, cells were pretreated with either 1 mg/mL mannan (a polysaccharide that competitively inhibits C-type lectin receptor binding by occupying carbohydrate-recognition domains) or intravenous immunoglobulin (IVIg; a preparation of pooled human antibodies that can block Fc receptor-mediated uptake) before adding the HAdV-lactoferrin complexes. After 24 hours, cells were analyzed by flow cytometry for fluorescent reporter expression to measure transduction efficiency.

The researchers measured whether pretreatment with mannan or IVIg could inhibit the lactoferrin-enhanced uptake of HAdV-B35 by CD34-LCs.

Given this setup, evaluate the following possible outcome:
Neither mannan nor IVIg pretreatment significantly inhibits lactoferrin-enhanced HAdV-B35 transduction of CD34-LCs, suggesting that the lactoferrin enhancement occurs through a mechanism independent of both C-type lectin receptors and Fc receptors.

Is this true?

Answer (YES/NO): YES